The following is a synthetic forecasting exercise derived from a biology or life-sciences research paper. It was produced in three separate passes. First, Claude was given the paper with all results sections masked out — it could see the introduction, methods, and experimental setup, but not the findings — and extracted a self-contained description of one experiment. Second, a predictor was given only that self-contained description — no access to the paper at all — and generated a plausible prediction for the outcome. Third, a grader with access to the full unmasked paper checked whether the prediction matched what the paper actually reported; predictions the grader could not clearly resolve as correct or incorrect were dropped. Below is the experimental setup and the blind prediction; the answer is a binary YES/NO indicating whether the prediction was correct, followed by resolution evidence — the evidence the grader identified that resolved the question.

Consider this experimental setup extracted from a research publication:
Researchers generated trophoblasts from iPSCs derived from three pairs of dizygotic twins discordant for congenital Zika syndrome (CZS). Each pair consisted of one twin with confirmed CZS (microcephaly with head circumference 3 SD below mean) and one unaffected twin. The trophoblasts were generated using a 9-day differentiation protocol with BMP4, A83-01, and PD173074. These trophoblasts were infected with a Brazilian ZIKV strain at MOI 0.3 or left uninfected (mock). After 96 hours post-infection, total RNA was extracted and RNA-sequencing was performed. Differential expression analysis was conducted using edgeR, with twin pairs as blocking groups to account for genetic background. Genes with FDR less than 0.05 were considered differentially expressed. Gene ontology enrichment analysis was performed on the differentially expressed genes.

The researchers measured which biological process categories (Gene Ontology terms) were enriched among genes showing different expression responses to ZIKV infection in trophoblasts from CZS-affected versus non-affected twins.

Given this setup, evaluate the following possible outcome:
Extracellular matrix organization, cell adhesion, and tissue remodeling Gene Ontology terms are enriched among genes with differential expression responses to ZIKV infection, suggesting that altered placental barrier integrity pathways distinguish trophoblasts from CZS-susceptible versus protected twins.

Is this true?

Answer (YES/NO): NO